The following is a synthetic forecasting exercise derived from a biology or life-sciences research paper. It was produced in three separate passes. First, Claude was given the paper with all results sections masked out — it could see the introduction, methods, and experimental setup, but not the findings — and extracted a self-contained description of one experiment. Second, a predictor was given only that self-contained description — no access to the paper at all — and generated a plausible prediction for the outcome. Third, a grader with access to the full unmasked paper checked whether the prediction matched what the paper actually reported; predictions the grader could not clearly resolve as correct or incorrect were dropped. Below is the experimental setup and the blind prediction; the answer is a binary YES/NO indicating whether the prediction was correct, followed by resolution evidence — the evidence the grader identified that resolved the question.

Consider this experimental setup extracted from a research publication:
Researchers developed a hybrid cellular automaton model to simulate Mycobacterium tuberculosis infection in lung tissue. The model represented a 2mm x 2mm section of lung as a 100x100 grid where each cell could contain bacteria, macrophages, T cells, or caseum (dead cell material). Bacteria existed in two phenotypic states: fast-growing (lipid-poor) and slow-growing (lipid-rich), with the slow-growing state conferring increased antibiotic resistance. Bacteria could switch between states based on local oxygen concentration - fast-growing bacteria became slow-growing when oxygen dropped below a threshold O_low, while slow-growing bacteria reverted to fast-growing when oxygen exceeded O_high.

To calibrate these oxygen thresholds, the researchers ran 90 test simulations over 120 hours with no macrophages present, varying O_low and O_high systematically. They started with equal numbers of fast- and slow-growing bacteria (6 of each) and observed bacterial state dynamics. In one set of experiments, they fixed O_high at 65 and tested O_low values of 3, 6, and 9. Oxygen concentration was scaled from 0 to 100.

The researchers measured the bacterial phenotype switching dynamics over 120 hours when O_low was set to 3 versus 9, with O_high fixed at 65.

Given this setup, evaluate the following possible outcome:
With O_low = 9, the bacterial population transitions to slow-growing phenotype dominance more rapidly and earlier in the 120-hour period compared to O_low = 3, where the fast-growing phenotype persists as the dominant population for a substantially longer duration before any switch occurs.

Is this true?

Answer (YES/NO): YES